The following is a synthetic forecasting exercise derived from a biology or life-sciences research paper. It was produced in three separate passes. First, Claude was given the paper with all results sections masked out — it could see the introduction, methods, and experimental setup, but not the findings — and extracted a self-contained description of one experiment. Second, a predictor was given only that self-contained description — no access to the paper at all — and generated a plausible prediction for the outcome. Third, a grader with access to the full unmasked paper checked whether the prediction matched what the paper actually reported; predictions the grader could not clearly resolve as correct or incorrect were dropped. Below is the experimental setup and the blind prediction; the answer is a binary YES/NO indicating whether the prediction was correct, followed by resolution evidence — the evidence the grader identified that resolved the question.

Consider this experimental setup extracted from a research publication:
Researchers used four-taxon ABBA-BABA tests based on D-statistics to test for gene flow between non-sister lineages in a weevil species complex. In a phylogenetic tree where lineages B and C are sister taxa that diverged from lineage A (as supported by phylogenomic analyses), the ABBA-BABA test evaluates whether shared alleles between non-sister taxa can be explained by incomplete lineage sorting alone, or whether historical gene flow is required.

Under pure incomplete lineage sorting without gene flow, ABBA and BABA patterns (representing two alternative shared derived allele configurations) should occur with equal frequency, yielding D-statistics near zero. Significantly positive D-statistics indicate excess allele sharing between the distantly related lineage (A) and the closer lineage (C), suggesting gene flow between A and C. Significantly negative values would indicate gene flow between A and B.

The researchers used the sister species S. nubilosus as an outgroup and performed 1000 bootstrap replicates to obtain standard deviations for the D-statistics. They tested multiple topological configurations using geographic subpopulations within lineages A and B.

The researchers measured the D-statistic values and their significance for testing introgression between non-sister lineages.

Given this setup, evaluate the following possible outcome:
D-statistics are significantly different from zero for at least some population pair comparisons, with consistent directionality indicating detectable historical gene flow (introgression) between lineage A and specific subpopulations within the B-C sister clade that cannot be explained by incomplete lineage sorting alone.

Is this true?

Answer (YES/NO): YES